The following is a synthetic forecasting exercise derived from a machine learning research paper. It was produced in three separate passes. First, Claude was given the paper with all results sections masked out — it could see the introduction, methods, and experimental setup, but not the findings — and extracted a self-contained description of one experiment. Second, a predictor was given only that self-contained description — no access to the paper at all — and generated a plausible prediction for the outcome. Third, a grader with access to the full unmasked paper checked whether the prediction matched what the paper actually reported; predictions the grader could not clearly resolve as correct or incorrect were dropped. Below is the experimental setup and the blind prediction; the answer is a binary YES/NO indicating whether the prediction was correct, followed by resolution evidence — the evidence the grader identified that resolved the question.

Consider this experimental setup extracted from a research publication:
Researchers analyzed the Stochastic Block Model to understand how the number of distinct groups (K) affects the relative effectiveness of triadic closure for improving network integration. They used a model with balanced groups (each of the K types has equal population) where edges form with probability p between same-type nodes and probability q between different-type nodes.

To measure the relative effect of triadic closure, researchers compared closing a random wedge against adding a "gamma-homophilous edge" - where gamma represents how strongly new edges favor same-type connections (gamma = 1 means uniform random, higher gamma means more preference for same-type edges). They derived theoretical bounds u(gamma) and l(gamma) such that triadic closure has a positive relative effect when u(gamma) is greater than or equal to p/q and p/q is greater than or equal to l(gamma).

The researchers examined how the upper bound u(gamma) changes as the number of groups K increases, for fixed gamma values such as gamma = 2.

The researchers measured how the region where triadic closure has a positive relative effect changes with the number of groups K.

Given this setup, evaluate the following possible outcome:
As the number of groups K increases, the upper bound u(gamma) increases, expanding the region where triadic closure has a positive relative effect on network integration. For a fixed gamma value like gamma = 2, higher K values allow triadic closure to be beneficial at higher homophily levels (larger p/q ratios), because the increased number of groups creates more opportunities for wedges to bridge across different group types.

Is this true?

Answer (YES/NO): YES